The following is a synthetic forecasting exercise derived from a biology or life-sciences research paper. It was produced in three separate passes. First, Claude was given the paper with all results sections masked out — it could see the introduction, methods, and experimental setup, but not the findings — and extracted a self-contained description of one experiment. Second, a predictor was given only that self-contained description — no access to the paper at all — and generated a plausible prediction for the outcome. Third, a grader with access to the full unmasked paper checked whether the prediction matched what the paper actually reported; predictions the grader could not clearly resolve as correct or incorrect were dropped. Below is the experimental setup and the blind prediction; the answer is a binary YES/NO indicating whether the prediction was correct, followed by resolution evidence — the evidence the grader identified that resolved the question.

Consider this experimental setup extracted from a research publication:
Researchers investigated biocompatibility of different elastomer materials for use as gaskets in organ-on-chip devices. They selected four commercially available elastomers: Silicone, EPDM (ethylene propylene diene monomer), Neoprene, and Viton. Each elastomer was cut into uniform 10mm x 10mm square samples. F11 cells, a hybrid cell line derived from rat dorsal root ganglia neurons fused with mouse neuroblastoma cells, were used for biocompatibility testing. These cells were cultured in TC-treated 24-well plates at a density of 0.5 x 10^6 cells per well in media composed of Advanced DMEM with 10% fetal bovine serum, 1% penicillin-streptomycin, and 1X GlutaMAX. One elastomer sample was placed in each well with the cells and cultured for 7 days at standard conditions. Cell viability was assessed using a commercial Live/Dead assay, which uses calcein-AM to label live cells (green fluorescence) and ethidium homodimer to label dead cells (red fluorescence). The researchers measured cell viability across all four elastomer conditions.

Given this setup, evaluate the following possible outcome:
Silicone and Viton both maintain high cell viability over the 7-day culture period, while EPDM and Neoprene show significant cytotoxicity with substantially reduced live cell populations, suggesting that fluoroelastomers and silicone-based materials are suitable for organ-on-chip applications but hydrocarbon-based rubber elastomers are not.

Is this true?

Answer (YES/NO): NO